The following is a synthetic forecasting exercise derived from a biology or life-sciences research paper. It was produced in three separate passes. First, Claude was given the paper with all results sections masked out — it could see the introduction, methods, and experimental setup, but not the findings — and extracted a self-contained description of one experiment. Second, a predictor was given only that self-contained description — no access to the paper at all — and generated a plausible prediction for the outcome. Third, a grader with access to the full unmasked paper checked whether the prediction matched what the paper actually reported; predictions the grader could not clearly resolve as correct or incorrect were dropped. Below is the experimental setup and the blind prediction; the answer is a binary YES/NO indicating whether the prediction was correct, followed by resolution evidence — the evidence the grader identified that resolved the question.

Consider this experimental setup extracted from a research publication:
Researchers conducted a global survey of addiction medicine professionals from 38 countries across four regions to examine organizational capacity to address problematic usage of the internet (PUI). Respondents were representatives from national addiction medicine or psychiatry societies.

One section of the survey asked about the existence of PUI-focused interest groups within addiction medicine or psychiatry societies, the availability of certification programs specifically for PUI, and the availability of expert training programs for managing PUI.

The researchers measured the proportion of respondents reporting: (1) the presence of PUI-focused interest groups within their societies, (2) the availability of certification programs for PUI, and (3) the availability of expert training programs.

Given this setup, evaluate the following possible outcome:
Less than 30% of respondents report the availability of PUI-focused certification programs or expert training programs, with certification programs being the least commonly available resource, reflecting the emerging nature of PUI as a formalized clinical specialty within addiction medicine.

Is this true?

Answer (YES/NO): NO